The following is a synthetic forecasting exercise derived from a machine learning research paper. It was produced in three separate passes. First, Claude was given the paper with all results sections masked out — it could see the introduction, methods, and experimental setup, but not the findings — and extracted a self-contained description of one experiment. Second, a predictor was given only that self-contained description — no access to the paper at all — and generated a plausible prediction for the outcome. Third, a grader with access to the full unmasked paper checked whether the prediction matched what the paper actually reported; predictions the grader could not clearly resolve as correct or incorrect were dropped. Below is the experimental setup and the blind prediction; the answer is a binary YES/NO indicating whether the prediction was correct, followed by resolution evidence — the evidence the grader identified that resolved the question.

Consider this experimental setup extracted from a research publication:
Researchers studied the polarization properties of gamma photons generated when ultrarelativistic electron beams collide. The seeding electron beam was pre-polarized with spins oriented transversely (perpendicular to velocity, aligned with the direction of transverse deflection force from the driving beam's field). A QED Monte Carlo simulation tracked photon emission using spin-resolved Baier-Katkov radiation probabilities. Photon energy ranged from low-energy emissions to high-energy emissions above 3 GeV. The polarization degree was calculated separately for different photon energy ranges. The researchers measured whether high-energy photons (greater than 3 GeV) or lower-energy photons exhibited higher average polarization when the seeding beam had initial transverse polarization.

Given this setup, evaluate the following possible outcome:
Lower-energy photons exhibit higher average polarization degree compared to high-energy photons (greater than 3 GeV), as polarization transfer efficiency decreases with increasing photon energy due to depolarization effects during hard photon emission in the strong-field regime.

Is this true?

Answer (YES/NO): NO